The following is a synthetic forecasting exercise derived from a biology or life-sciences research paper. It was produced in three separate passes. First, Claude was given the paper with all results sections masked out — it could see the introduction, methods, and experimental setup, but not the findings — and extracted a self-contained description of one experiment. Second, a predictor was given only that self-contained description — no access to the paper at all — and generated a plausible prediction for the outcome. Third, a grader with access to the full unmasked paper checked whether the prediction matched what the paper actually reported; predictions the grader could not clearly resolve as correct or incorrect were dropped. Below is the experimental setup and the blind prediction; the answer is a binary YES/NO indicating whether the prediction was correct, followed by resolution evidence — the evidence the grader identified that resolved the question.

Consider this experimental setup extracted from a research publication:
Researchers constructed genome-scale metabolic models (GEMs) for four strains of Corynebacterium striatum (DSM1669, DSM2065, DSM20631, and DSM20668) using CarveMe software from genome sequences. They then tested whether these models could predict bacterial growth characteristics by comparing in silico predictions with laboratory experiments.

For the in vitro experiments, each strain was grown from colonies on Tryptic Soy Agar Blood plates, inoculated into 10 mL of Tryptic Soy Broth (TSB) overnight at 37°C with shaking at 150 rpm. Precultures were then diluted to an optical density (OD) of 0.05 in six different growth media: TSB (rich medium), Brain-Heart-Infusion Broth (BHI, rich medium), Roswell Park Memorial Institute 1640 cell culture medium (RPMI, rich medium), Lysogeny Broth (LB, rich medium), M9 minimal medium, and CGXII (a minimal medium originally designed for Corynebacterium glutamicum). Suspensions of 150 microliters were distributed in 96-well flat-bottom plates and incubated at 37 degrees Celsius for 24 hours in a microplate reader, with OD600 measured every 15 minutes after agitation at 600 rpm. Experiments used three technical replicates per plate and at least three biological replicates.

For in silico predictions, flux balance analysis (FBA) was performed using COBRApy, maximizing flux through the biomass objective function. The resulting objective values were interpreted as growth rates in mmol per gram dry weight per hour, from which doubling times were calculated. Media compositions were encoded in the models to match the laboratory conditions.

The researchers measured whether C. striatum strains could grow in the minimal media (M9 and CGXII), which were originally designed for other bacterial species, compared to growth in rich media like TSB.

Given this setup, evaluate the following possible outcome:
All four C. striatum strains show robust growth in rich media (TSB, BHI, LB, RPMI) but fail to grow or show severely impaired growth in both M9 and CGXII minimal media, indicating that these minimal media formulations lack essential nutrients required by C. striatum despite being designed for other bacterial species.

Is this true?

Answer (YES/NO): YES